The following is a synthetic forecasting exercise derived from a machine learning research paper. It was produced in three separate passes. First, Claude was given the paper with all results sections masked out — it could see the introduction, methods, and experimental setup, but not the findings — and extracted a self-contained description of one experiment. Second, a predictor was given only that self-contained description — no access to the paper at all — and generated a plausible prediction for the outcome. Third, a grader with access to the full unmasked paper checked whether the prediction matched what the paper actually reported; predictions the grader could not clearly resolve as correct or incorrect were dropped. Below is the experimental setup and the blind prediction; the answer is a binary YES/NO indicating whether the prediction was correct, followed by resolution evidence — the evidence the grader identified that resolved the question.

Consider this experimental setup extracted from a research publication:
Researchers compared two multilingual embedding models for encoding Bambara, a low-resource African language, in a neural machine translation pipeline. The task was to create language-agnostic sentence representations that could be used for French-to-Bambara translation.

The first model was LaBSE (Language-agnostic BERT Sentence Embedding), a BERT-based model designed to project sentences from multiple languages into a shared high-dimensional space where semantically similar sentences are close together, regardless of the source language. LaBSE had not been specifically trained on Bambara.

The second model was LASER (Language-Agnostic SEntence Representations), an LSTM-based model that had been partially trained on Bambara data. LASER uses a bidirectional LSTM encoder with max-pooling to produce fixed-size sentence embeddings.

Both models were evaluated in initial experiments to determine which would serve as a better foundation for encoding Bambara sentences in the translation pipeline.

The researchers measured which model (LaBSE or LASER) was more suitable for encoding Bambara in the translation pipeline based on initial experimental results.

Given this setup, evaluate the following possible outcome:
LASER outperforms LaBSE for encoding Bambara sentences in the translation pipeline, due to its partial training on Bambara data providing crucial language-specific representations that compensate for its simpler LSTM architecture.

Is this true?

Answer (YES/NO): NO